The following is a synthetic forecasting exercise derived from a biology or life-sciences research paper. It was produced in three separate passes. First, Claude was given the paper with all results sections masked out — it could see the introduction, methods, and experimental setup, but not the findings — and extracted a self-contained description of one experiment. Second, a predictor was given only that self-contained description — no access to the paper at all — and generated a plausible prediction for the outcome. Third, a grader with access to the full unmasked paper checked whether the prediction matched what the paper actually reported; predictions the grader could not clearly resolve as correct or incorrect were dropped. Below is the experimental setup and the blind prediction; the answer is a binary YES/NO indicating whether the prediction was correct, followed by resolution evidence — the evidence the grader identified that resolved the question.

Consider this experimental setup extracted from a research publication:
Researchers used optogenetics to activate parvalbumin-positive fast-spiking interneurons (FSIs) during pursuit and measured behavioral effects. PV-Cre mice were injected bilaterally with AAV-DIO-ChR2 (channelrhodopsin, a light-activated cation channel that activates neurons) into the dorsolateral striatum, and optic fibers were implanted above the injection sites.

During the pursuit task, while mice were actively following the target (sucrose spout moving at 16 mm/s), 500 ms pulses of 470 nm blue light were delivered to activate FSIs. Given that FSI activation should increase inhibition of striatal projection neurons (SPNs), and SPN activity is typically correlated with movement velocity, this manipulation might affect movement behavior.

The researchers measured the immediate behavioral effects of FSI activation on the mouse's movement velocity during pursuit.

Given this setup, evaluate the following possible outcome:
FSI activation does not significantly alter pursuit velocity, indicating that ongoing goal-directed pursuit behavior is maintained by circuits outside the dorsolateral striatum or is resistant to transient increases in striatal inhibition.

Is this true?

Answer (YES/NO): NO